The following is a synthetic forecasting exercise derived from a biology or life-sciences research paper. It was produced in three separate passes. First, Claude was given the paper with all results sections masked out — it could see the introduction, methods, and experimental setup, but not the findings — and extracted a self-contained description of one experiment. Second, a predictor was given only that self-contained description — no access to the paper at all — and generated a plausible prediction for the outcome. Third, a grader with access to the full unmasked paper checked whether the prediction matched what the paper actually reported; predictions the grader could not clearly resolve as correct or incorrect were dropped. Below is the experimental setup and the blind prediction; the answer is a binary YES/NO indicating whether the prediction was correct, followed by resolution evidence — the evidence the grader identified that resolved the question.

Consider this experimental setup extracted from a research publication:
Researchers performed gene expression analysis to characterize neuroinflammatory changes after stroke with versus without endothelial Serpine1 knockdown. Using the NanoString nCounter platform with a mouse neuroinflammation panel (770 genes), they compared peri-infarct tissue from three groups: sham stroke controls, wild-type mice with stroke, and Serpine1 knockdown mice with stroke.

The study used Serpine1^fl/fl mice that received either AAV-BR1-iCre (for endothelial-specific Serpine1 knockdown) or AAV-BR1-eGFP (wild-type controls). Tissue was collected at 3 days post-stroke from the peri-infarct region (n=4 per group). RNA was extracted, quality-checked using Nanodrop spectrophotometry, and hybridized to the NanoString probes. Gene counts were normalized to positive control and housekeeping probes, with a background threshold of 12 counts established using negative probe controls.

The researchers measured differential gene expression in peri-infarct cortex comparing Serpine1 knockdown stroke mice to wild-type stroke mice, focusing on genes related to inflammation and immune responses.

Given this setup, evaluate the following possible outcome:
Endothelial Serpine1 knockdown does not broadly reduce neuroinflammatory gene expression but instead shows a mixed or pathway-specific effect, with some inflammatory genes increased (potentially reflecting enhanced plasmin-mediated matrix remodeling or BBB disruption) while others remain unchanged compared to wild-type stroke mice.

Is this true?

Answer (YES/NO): NO